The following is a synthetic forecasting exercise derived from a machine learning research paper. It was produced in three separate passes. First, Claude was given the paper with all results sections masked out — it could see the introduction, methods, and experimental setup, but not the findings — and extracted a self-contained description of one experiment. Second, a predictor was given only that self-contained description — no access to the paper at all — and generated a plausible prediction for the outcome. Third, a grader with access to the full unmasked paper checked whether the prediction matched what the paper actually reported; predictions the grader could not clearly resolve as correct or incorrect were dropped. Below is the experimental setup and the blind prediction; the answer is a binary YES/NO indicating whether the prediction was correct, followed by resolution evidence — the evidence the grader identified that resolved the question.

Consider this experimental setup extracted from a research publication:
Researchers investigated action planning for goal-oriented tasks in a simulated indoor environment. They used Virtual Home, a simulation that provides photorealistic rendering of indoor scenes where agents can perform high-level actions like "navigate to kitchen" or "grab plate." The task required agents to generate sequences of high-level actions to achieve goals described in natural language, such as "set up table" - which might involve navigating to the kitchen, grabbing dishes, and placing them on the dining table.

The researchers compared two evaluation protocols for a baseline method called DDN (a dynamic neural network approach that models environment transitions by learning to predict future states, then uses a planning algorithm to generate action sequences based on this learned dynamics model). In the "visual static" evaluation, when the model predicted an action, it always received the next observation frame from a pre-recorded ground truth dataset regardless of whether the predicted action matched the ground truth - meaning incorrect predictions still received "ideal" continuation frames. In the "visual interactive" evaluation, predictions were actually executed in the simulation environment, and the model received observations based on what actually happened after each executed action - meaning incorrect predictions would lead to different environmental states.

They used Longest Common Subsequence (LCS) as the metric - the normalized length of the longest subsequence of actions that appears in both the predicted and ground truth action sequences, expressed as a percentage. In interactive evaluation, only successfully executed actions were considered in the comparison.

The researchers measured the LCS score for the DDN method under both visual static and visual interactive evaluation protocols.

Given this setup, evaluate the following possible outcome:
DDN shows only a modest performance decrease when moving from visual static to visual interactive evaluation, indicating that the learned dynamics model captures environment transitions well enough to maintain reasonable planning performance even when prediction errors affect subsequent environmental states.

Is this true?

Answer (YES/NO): NO